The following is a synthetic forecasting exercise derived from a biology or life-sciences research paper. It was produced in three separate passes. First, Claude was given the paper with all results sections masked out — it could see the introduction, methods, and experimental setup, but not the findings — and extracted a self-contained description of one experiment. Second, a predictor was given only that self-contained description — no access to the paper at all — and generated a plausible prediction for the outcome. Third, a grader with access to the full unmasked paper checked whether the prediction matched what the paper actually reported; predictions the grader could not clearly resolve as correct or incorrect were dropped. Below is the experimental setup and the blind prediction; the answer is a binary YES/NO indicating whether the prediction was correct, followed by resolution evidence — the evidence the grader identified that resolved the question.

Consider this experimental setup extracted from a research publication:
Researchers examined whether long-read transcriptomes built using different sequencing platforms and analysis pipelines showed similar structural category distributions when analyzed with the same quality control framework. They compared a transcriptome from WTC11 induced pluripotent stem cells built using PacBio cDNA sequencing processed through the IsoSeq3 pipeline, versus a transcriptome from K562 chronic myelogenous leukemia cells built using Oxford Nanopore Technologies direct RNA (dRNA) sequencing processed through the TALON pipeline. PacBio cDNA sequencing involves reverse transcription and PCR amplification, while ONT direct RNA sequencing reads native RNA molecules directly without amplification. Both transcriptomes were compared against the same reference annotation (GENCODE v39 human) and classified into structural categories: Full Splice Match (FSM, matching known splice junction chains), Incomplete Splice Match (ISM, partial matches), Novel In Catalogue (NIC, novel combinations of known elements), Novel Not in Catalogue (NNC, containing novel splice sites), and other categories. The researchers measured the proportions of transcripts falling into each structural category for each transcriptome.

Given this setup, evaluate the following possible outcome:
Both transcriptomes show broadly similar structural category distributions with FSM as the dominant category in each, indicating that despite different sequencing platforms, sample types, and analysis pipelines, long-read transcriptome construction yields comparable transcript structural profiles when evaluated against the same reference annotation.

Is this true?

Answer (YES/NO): NO